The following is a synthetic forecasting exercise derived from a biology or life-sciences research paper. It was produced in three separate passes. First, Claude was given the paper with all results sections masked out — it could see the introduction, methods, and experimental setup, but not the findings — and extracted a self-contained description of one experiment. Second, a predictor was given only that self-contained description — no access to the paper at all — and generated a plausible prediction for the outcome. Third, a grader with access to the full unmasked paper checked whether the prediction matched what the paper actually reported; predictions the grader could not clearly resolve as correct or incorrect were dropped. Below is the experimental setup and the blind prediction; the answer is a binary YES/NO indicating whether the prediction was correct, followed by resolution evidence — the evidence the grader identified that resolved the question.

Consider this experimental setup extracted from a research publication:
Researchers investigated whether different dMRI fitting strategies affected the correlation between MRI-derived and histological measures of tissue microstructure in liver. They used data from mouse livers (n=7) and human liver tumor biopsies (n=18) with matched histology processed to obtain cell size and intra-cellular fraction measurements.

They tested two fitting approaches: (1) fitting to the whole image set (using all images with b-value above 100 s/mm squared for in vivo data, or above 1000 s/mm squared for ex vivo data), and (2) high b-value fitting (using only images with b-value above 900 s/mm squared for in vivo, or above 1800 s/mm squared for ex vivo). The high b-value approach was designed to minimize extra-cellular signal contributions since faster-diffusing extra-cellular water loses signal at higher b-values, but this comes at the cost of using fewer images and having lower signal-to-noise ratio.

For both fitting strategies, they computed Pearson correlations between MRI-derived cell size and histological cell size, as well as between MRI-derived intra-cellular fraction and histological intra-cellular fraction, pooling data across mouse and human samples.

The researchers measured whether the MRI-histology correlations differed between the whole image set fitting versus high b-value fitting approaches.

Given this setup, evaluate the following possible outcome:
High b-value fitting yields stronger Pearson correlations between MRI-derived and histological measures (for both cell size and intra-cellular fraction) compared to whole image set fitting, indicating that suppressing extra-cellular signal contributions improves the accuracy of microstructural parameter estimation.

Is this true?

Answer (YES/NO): YES